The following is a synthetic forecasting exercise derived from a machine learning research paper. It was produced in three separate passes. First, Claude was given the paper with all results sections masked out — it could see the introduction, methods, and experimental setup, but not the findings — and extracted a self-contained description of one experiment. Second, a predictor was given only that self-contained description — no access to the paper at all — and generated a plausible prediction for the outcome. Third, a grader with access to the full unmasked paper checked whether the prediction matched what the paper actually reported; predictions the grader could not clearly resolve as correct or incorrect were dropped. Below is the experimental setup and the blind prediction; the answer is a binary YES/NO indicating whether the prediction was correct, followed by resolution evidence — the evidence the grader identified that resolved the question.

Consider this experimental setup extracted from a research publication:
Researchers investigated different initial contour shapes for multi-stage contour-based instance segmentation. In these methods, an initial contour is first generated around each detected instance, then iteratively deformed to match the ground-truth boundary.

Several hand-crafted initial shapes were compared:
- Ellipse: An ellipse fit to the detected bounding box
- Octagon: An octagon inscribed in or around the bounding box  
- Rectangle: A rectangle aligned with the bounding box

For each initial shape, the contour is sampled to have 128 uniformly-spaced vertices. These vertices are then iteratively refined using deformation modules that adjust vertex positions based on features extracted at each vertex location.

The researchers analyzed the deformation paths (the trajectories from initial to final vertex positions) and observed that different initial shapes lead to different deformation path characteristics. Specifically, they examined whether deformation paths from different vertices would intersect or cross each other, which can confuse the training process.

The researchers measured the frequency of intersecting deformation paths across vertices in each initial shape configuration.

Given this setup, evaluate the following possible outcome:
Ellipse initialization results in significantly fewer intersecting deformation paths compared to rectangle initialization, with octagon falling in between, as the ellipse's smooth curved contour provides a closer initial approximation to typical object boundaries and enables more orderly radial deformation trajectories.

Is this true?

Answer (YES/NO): NO